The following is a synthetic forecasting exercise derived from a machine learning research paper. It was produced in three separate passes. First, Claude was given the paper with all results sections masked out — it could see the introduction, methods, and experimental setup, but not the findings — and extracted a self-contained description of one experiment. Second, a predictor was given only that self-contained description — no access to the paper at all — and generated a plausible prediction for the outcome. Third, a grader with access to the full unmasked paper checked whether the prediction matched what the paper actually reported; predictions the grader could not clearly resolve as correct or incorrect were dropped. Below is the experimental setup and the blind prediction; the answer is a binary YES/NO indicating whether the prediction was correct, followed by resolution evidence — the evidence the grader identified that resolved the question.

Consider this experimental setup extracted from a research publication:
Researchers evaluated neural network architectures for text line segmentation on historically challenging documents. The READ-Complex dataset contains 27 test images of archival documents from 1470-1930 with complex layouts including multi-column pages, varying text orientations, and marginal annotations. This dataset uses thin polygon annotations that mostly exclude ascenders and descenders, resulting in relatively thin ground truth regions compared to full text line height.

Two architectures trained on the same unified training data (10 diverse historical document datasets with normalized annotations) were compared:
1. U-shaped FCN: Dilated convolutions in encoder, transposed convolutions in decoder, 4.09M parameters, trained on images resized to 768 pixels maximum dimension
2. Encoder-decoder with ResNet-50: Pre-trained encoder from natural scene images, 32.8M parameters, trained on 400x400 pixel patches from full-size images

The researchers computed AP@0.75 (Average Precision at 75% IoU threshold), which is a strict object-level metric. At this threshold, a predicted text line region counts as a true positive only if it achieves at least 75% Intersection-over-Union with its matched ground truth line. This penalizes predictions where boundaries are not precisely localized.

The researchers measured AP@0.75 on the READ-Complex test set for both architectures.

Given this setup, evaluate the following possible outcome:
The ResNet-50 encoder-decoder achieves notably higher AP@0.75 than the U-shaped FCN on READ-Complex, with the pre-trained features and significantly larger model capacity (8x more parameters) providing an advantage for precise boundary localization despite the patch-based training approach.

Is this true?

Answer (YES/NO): YES